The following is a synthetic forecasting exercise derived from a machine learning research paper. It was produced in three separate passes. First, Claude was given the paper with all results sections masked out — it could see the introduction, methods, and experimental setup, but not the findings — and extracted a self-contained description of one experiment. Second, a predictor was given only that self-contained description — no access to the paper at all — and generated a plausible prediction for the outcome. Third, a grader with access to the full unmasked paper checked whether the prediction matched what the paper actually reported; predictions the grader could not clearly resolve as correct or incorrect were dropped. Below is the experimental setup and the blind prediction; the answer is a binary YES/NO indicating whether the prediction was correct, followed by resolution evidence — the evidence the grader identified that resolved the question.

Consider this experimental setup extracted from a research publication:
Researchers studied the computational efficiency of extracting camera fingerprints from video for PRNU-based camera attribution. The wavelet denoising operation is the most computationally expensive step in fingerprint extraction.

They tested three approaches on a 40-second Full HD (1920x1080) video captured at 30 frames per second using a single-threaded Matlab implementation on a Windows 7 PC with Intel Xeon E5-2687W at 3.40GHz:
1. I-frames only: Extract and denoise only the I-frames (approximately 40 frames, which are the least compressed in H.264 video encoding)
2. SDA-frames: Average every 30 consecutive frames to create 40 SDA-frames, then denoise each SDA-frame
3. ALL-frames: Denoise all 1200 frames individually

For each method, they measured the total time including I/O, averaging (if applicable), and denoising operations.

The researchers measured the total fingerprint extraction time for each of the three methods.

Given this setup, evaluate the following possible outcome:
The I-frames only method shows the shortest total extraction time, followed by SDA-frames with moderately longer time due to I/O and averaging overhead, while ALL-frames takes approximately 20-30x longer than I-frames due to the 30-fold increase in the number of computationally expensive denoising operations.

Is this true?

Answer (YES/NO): YES